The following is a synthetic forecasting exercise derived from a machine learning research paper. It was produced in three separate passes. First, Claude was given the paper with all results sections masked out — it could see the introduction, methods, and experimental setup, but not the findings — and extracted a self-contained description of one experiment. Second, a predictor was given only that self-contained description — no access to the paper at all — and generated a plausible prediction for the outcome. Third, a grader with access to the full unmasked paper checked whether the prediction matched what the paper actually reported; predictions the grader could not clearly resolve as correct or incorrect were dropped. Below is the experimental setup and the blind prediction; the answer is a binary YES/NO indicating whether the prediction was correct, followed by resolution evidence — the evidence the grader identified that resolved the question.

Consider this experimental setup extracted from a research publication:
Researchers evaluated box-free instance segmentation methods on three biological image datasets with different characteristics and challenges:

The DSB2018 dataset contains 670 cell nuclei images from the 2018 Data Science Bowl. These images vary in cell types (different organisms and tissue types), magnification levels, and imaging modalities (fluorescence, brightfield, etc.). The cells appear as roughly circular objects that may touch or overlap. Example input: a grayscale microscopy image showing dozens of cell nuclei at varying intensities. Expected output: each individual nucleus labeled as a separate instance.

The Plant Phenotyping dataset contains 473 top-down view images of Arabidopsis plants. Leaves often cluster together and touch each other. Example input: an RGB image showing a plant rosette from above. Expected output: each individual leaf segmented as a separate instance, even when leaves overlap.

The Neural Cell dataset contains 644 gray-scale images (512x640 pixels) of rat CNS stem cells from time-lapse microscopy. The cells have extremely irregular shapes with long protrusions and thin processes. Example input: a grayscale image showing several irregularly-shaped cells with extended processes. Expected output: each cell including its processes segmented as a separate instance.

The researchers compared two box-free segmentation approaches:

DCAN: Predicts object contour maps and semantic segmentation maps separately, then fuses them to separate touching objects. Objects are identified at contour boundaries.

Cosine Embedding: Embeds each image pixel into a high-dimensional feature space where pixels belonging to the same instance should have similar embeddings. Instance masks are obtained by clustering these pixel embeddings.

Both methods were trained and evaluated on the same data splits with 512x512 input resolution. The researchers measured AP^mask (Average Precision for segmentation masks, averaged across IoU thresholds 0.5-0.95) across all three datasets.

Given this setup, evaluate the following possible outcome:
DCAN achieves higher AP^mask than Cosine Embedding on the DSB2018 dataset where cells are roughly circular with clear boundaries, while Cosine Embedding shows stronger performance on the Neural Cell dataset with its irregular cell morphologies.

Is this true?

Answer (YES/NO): NO